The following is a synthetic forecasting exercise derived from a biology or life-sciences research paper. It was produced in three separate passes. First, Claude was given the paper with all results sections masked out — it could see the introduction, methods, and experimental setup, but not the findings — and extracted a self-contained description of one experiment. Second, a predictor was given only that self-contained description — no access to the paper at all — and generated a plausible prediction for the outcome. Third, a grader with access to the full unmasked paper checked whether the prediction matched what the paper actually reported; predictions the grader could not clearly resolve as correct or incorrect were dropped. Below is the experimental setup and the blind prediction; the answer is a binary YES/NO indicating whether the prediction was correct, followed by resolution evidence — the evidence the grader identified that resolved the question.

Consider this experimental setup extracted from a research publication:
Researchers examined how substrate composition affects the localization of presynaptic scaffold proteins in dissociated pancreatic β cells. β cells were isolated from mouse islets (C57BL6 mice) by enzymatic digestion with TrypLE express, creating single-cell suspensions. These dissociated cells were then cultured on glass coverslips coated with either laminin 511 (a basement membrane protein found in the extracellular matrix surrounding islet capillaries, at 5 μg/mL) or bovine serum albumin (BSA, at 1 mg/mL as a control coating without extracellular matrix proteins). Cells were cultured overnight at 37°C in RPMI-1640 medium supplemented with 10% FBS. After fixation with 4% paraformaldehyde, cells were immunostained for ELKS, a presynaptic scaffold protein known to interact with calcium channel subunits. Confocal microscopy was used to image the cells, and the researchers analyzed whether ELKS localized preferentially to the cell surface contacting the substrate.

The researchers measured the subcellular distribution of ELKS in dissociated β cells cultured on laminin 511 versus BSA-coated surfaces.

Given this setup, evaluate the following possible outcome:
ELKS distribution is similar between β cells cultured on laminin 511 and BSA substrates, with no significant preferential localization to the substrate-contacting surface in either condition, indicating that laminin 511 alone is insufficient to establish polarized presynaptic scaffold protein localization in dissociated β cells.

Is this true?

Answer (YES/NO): NO